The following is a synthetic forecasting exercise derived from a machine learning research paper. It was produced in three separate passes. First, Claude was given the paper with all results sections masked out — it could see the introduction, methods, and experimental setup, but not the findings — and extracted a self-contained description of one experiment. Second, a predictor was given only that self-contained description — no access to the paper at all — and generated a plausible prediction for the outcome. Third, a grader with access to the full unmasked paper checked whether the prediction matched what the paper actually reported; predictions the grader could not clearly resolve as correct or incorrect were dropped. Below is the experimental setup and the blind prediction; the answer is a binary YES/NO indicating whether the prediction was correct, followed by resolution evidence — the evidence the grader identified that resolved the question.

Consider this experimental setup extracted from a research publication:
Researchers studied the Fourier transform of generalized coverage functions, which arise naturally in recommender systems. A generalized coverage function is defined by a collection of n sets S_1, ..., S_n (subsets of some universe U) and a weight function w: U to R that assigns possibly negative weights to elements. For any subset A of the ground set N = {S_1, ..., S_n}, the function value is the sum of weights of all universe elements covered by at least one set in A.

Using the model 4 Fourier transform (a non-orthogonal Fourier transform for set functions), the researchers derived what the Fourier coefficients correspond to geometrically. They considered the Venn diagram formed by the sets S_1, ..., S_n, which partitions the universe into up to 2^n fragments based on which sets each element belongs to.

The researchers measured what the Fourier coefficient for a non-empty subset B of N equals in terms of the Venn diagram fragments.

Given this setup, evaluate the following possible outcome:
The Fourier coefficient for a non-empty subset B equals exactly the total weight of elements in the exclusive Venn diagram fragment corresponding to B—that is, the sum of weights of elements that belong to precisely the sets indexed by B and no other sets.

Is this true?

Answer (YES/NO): NO